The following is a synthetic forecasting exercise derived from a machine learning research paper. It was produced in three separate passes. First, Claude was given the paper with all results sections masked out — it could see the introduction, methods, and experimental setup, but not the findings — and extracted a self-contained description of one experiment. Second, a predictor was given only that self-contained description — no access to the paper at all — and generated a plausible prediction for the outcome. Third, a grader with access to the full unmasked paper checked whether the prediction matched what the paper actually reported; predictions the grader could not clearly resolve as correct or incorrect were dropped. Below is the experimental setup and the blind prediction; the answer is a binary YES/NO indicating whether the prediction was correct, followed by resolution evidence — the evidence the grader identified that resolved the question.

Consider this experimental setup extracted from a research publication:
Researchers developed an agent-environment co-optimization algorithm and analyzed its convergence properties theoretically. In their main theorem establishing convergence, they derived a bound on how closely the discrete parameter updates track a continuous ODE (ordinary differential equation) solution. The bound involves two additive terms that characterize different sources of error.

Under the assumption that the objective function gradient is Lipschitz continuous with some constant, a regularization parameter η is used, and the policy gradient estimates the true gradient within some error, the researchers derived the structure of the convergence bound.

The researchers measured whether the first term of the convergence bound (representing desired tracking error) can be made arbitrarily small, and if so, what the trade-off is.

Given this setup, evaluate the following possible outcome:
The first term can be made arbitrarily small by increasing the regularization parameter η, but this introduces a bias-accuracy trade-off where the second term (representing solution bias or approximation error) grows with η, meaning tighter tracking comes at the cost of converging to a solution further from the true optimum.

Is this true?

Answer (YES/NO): NO